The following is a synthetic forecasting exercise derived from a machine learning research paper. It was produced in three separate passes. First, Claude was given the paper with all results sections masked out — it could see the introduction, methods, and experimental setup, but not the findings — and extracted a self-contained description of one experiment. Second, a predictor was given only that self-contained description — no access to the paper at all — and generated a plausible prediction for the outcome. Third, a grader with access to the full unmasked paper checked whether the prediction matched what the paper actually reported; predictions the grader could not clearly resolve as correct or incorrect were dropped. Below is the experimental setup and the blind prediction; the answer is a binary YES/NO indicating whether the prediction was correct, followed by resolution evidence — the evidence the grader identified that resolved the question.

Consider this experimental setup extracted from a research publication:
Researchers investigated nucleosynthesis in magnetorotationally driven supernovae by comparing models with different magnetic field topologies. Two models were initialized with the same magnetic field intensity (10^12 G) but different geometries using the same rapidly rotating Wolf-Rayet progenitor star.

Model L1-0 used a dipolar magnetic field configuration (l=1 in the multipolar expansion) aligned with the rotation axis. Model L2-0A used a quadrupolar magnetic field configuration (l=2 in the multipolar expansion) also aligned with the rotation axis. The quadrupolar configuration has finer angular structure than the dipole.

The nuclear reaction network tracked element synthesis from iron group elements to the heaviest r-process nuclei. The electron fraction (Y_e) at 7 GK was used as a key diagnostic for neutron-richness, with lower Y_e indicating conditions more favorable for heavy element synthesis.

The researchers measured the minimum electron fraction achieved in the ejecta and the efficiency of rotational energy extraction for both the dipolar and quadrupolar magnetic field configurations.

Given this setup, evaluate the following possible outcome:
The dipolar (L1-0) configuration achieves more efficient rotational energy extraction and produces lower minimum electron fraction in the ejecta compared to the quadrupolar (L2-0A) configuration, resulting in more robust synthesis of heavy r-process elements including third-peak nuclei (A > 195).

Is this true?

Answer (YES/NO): YES